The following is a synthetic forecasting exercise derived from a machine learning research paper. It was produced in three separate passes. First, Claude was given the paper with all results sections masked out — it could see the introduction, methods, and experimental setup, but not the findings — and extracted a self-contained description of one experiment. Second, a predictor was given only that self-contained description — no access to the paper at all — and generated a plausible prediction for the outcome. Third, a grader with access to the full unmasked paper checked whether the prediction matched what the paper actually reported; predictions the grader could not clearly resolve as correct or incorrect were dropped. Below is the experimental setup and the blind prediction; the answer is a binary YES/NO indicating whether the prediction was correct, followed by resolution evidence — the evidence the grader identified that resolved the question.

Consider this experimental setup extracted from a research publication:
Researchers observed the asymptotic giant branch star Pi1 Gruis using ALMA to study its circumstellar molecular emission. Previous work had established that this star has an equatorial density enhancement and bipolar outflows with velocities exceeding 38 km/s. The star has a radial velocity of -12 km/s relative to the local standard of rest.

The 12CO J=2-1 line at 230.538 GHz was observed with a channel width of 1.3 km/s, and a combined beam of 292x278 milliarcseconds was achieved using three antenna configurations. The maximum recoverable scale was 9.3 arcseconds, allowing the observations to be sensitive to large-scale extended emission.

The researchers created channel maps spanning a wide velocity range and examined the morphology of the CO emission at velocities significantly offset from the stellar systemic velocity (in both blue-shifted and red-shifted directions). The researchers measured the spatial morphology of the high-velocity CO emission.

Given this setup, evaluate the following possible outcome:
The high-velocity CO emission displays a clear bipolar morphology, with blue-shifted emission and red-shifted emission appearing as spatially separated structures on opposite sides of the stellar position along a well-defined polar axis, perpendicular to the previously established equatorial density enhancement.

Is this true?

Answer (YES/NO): YES